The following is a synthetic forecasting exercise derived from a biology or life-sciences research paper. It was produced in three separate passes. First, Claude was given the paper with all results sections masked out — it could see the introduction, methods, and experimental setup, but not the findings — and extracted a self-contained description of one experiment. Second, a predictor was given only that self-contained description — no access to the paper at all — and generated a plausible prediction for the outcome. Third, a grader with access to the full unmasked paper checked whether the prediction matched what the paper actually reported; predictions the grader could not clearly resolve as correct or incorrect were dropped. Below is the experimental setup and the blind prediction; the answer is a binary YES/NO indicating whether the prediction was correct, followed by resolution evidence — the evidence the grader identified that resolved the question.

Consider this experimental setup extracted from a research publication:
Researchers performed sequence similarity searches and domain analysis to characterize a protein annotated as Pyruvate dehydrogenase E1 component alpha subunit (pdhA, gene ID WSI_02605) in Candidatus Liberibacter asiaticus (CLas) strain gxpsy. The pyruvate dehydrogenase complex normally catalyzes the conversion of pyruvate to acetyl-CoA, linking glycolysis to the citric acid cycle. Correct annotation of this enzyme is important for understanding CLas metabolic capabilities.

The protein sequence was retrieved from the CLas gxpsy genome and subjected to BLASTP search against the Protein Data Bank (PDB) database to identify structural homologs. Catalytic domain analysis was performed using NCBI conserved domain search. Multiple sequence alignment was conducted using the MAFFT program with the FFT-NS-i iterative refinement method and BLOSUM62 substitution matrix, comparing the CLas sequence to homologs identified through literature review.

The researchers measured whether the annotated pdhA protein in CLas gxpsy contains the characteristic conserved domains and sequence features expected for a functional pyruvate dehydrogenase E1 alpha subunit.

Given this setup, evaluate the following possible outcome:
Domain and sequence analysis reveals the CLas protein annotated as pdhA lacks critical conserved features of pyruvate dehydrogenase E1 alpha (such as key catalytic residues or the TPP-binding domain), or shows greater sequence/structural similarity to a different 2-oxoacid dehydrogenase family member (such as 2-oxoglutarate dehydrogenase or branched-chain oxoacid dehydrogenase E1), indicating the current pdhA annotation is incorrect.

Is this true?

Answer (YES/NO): NO